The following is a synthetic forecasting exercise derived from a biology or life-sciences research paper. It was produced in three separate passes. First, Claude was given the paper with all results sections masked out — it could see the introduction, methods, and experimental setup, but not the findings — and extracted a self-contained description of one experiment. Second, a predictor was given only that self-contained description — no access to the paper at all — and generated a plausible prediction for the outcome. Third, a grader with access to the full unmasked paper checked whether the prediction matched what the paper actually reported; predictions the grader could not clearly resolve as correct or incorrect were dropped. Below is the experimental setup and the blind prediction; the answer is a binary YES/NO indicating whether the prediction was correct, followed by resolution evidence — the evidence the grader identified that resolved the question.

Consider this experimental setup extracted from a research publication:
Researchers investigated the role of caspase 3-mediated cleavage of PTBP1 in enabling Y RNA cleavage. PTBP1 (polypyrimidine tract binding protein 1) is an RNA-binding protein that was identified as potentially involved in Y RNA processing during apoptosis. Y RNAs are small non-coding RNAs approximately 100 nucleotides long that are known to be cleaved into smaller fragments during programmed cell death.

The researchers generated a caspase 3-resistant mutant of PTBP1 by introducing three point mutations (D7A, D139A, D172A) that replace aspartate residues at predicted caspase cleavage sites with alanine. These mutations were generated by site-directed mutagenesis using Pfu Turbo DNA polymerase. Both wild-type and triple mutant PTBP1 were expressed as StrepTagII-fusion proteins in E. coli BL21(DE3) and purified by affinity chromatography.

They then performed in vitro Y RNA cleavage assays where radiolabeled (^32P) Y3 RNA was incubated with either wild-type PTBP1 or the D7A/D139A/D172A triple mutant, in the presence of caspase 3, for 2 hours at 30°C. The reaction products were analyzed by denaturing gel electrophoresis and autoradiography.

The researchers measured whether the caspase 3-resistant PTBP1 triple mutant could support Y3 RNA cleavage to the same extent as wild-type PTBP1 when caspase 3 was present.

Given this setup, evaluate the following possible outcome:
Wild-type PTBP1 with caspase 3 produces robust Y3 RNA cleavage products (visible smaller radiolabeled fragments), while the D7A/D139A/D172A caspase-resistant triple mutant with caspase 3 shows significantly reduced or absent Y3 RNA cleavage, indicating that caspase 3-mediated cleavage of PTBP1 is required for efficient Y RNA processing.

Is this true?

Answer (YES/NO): YES